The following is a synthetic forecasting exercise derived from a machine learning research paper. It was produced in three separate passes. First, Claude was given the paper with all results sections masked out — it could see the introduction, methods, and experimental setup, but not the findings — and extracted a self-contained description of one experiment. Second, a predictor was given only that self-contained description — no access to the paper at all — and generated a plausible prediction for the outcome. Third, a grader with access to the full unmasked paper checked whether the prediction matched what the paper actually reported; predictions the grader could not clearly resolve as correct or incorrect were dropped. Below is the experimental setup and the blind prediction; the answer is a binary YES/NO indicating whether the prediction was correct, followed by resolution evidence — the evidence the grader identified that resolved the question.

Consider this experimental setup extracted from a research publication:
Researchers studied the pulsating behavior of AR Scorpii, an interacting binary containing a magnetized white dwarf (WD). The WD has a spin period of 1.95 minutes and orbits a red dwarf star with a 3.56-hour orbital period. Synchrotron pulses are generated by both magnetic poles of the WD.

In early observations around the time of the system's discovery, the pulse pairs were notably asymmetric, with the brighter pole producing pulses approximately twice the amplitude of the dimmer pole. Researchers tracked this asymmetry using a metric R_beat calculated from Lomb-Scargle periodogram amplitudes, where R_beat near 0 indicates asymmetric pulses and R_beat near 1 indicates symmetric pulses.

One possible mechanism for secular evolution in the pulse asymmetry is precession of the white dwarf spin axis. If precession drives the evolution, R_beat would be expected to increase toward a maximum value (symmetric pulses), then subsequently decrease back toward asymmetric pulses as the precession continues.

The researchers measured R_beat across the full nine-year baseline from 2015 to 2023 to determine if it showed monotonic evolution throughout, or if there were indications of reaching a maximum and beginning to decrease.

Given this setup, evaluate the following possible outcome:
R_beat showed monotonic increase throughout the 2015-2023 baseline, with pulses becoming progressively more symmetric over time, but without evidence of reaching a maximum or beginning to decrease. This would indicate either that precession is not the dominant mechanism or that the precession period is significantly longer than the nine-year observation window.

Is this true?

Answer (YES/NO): YES